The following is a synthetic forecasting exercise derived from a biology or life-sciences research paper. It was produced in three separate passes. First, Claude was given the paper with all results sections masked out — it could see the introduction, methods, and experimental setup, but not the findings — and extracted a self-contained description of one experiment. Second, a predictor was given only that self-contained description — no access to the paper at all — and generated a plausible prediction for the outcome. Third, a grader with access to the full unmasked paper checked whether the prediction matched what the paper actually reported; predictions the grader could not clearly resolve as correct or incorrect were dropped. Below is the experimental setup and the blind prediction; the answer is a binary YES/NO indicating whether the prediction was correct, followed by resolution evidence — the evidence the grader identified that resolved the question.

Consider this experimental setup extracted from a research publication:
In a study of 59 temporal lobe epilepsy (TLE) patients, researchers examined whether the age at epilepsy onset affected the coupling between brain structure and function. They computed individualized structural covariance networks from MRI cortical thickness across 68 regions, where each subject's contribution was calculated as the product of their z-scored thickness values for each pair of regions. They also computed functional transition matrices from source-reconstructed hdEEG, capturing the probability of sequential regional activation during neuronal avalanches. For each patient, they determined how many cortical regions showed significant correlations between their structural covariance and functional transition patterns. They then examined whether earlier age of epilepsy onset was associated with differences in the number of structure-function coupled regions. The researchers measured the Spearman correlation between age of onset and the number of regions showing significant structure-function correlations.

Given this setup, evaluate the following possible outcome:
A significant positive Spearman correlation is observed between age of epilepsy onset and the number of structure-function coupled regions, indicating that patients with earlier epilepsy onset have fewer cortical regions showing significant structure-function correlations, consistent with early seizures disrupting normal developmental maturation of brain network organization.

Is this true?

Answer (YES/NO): NO